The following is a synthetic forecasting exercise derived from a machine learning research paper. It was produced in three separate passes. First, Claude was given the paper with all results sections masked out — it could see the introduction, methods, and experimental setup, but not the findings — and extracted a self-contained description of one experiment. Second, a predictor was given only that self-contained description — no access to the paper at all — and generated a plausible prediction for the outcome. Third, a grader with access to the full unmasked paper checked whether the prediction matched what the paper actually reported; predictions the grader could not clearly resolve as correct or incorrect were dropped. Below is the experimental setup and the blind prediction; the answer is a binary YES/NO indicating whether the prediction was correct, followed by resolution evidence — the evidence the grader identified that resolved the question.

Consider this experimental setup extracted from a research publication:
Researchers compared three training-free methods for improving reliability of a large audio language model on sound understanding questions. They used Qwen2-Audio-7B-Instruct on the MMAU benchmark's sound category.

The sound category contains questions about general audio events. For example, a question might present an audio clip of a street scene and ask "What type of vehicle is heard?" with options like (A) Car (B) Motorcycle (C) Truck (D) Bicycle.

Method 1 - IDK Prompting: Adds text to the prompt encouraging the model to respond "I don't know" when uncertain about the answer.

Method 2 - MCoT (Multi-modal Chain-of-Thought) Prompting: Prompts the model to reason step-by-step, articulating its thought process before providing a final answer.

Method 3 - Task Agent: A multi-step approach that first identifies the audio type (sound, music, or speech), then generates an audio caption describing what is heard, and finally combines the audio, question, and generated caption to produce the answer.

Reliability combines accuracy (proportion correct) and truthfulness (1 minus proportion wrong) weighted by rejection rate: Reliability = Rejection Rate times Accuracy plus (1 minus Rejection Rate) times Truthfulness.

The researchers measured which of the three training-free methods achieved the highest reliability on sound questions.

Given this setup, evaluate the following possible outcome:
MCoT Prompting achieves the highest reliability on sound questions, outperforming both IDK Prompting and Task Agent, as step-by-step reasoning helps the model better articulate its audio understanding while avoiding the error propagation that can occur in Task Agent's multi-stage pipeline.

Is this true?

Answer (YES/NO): NO